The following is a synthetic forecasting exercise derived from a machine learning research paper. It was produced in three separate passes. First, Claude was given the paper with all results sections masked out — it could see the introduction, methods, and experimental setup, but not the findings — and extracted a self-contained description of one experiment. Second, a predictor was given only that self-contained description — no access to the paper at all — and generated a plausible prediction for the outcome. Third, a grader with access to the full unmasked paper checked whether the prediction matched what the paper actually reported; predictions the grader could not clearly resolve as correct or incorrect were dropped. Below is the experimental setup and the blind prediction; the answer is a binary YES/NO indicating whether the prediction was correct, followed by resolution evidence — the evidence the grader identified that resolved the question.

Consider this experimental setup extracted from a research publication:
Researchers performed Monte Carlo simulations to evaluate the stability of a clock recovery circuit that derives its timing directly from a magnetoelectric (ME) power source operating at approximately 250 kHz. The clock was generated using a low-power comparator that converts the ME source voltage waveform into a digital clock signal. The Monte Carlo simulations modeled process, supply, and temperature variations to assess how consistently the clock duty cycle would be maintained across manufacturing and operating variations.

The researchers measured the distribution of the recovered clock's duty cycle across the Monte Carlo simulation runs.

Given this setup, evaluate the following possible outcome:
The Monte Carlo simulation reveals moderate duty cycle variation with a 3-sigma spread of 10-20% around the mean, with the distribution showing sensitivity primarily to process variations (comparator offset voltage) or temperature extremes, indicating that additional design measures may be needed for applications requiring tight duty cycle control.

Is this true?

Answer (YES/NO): NO